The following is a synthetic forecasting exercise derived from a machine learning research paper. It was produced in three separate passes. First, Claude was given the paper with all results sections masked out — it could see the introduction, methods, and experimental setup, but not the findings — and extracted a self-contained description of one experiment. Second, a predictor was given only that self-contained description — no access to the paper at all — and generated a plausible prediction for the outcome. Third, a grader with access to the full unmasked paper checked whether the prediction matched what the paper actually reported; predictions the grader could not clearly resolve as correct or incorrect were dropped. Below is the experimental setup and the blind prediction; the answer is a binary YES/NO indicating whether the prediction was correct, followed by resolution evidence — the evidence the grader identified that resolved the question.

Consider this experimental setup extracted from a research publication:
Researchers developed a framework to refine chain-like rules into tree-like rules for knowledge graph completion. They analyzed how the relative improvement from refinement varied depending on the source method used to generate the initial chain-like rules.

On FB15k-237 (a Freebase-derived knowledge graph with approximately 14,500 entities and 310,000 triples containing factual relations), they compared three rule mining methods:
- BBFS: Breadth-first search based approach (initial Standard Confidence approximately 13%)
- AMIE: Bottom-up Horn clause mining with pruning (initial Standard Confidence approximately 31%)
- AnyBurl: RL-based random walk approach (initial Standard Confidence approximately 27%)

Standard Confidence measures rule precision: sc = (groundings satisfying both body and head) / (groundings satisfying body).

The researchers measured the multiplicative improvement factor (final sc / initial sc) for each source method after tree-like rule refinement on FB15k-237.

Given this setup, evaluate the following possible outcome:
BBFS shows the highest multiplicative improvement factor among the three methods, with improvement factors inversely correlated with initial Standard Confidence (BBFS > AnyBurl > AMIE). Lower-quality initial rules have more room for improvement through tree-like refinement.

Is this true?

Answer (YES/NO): NO